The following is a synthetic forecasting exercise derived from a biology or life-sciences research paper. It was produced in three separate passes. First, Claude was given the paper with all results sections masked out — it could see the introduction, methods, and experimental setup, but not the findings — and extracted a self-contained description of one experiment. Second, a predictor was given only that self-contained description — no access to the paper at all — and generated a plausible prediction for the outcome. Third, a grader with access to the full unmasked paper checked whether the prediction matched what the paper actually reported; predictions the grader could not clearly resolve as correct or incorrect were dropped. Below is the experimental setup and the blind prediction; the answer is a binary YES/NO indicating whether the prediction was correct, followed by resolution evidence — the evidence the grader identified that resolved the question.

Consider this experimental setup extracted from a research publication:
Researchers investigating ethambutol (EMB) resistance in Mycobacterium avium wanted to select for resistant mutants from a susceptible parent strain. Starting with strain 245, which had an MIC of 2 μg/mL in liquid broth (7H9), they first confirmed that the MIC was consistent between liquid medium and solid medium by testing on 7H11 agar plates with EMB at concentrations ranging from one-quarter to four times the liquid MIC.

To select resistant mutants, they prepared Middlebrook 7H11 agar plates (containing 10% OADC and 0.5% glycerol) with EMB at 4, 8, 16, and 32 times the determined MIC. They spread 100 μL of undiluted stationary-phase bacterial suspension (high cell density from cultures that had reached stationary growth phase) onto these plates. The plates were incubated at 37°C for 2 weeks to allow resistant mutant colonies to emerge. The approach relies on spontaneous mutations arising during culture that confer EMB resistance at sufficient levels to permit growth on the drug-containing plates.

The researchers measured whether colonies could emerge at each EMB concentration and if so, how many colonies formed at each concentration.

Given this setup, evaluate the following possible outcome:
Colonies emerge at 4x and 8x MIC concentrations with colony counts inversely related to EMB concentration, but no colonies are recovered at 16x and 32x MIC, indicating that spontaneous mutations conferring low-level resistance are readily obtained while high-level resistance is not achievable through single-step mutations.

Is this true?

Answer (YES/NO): NO